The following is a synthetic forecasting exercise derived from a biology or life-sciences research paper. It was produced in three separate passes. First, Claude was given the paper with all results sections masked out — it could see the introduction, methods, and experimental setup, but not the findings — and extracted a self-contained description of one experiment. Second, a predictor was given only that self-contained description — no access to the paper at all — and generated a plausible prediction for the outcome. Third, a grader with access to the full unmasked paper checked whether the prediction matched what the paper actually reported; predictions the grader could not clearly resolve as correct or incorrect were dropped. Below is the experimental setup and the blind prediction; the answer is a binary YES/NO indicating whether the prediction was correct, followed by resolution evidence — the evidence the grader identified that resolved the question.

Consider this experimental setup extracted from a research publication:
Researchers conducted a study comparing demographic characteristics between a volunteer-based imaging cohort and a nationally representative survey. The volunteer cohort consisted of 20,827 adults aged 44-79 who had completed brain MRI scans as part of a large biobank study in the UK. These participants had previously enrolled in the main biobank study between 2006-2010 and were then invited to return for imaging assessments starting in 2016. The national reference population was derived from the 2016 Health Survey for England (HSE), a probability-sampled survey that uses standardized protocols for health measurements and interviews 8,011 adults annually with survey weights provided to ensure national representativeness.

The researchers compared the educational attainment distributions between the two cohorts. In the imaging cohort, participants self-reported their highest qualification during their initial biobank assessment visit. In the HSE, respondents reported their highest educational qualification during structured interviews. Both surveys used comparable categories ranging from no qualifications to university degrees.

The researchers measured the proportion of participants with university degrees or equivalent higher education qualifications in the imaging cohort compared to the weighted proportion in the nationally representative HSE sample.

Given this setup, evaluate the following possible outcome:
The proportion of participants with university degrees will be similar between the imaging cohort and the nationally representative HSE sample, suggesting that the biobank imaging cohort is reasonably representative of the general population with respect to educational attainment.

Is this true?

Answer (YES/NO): NO